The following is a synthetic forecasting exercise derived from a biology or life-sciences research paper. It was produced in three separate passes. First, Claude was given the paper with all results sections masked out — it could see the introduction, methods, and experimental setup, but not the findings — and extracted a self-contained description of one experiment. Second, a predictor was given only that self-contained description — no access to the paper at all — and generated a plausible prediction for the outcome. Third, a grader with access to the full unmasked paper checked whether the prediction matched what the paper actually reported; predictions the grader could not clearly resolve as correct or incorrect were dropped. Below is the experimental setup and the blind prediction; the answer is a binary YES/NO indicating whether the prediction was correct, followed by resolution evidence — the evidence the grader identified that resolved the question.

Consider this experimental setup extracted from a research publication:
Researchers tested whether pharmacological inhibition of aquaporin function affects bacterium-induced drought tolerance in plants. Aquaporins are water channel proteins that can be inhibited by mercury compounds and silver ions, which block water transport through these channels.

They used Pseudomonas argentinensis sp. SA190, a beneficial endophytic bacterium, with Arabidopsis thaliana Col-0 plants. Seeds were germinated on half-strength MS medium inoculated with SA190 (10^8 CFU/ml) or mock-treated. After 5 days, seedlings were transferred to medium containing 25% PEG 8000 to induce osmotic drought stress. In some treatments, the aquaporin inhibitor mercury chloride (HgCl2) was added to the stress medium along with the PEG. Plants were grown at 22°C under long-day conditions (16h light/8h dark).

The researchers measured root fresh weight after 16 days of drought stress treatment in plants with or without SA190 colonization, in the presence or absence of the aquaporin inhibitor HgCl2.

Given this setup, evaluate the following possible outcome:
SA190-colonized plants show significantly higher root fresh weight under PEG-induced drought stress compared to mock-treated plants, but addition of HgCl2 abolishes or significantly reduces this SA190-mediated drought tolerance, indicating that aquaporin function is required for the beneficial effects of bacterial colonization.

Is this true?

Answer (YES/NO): YES